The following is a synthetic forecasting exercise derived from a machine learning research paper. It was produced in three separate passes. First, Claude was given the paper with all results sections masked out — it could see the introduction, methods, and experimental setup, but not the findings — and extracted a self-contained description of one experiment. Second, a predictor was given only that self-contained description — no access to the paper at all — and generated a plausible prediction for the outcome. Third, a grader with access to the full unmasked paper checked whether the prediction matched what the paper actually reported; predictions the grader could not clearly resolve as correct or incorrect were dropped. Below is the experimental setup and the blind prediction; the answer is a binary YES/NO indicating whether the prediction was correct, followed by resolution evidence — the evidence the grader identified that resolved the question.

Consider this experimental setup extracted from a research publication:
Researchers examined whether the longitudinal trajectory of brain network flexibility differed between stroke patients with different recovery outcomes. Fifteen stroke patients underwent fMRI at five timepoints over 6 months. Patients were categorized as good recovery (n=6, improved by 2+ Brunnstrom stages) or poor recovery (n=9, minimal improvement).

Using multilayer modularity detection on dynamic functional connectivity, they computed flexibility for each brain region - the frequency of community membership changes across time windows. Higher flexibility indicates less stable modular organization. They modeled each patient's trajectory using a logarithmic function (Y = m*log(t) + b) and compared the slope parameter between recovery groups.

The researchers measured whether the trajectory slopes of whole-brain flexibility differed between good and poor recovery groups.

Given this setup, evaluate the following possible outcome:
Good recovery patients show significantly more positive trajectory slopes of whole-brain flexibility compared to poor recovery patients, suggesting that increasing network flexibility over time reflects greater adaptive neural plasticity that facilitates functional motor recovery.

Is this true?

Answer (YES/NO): NO